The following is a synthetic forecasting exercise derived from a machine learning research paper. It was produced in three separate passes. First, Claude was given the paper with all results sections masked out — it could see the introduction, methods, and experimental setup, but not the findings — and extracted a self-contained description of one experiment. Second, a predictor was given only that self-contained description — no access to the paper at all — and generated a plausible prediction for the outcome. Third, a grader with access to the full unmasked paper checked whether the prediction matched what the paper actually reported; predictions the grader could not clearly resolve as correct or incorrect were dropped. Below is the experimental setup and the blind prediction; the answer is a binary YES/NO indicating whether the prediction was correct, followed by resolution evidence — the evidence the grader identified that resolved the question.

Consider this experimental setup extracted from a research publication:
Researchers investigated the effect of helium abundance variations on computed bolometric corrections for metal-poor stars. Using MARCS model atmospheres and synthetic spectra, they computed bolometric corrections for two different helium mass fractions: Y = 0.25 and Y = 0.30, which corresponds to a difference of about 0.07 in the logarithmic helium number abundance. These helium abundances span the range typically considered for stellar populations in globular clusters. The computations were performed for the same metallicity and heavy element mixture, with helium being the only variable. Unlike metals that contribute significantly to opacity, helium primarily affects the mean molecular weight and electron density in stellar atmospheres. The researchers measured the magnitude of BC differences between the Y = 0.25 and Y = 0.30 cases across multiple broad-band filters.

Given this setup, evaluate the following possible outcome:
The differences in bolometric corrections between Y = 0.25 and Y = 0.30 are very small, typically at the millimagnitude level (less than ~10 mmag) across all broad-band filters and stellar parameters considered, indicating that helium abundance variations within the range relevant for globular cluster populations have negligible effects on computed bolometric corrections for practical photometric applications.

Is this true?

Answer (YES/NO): YES